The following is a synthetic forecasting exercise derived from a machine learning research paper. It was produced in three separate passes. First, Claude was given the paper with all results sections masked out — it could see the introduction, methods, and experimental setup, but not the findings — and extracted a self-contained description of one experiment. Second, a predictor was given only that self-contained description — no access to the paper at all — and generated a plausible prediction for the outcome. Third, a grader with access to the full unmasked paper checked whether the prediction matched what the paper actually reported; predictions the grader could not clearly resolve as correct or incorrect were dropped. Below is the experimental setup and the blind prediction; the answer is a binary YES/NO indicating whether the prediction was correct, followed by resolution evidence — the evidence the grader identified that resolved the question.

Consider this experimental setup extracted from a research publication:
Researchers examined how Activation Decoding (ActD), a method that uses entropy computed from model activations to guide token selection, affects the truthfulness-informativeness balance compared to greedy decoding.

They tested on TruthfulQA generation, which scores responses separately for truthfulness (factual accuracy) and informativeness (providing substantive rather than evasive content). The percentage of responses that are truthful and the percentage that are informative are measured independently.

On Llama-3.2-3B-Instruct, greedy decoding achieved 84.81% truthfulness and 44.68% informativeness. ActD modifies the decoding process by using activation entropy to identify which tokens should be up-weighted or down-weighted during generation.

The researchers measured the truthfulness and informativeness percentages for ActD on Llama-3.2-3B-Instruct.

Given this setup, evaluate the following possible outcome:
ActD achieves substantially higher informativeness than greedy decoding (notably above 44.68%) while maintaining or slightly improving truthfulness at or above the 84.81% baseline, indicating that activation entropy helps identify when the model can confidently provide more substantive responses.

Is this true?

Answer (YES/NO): NO